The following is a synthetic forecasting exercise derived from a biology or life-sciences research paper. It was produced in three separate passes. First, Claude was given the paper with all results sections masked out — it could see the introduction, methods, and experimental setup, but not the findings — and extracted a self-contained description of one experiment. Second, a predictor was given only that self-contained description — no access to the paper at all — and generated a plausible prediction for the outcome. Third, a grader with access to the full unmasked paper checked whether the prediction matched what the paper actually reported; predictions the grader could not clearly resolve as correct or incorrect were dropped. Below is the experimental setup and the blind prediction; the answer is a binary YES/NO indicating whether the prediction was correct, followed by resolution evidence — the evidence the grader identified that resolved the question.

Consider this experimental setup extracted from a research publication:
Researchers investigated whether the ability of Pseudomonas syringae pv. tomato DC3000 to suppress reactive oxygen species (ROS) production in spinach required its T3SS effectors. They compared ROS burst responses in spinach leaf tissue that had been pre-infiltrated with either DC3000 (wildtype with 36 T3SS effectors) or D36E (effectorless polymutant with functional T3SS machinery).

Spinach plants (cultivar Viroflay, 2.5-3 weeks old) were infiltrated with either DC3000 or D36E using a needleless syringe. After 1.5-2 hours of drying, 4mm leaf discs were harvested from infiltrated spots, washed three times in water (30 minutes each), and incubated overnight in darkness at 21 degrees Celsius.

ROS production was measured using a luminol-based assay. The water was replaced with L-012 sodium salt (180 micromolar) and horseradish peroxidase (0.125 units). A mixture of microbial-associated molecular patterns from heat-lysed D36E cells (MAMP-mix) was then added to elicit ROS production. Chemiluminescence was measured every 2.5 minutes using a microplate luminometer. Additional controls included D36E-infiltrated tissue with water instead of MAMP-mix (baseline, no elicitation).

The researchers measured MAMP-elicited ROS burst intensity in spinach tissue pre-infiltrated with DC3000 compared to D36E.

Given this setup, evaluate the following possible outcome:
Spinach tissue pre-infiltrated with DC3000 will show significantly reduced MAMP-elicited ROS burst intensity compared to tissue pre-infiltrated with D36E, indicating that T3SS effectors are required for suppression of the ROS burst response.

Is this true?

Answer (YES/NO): YES